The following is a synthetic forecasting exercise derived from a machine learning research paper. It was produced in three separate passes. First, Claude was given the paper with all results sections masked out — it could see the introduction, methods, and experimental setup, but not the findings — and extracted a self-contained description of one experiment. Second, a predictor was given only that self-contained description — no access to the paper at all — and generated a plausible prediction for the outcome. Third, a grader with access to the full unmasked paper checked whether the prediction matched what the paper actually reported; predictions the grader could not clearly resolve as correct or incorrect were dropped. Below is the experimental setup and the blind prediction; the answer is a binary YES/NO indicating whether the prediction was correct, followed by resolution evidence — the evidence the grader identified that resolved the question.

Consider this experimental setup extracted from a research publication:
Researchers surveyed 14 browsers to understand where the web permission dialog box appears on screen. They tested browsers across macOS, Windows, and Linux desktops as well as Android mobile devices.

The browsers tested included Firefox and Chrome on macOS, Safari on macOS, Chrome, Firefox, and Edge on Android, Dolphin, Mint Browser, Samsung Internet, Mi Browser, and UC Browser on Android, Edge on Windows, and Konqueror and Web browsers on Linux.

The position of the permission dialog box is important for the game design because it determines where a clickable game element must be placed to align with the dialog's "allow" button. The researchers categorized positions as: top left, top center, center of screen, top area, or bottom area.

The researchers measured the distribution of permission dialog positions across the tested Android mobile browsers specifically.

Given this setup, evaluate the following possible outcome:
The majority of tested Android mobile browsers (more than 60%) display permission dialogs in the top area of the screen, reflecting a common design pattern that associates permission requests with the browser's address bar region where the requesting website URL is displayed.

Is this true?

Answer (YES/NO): NO